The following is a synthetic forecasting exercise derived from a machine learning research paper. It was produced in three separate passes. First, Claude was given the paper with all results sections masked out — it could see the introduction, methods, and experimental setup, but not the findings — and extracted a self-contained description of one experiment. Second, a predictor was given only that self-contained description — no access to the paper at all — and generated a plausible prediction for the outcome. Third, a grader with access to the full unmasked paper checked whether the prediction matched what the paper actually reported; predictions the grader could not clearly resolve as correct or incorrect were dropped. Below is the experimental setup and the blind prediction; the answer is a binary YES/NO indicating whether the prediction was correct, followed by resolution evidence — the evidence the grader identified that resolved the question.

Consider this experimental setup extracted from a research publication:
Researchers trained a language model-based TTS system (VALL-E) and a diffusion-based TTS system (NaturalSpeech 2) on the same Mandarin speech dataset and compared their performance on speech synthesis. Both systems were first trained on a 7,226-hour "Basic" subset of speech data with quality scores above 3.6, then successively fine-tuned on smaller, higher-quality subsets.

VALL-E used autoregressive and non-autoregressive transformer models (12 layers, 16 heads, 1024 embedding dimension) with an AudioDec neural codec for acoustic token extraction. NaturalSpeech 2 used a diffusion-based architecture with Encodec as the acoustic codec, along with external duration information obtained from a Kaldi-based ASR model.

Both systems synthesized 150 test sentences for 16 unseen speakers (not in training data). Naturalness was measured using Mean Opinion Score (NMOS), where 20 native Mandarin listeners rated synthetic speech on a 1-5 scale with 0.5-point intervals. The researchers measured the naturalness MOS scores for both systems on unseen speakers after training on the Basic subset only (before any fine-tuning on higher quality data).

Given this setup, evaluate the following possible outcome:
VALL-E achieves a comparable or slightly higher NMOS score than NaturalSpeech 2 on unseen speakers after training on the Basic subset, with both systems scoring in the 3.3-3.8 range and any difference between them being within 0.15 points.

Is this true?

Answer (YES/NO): NO